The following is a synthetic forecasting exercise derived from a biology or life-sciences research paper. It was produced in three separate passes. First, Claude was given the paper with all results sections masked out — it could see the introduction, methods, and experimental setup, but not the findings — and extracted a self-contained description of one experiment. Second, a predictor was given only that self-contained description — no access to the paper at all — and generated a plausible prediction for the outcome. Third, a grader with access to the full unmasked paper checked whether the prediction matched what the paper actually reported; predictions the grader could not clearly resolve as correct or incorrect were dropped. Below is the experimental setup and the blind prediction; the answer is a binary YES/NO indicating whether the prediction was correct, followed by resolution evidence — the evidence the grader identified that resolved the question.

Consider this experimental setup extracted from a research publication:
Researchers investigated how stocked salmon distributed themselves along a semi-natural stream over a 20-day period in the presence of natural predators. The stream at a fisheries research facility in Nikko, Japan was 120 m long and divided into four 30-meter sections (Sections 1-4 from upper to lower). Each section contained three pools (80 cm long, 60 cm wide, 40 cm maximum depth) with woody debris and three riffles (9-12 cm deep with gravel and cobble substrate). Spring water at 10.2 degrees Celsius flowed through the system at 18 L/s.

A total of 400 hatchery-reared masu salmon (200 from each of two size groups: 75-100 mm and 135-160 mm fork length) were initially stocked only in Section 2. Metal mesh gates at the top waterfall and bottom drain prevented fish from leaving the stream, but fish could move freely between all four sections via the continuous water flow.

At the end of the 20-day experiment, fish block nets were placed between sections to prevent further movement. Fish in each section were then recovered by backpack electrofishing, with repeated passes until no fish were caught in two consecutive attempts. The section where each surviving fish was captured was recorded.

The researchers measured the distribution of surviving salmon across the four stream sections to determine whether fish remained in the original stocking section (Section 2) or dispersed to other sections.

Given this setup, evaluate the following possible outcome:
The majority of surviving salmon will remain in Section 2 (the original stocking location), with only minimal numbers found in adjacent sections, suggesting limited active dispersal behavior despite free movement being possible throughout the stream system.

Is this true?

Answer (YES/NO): YES